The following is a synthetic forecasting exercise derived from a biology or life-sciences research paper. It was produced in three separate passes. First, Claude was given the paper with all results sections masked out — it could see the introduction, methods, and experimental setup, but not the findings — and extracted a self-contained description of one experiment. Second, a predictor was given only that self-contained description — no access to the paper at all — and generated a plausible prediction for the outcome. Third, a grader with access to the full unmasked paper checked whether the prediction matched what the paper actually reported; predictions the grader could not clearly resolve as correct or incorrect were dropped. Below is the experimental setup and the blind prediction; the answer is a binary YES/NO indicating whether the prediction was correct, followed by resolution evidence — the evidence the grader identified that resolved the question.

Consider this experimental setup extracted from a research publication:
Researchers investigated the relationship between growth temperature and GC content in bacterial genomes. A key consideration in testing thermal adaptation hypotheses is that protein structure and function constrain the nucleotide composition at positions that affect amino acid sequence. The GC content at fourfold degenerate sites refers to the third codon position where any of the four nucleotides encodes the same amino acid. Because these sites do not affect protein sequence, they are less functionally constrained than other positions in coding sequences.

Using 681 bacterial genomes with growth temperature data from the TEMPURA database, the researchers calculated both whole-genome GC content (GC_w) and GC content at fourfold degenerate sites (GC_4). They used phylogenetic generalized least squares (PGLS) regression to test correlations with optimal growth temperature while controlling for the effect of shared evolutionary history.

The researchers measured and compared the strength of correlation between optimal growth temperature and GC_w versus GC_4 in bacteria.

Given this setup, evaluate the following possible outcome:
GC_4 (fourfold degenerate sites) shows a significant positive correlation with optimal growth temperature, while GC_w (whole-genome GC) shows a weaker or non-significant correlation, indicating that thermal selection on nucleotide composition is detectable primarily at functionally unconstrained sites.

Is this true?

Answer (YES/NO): NO